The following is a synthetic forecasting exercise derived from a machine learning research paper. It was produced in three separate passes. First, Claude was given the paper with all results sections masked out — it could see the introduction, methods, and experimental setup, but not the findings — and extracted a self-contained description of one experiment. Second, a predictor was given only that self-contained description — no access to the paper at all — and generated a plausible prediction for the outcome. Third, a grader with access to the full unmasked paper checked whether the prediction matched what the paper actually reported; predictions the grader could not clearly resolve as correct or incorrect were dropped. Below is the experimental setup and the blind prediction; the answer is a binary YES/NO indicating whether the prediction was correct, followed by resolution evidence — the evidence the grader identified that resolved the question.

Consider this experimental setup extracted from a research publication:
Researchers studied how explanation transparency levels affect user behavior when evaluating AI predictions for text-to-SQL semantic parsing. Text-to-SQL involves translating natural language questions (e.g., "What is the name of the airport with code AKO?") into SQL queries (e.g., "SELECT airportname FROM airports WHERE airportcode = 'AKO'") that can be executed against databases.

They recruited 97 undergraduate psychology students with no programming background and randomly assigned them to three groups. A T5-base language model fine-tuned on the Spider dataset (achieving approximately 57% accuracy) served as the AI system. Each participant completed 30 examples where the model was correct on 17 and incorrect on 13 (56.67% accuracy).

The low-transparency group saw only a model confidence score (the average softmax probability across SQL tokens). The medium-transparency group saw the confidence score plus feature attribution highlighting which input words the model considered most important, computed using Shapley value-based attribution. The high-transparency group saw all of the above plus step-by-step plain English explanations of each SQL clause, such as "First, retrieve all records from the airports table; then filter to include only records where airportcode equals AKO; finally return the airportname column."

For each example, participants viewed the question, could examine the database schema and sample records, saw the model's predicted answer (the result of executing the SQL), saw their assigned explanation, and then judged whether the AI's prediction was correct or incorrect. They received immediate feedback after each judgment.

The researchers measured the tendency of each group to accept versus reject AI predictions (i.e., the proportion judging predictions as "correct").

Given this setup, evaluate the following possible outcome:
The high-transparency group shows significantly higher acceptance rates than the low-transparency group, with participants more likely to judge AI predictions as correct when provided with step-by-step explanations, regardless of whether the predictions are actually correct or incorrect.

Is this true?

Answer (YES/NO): NO